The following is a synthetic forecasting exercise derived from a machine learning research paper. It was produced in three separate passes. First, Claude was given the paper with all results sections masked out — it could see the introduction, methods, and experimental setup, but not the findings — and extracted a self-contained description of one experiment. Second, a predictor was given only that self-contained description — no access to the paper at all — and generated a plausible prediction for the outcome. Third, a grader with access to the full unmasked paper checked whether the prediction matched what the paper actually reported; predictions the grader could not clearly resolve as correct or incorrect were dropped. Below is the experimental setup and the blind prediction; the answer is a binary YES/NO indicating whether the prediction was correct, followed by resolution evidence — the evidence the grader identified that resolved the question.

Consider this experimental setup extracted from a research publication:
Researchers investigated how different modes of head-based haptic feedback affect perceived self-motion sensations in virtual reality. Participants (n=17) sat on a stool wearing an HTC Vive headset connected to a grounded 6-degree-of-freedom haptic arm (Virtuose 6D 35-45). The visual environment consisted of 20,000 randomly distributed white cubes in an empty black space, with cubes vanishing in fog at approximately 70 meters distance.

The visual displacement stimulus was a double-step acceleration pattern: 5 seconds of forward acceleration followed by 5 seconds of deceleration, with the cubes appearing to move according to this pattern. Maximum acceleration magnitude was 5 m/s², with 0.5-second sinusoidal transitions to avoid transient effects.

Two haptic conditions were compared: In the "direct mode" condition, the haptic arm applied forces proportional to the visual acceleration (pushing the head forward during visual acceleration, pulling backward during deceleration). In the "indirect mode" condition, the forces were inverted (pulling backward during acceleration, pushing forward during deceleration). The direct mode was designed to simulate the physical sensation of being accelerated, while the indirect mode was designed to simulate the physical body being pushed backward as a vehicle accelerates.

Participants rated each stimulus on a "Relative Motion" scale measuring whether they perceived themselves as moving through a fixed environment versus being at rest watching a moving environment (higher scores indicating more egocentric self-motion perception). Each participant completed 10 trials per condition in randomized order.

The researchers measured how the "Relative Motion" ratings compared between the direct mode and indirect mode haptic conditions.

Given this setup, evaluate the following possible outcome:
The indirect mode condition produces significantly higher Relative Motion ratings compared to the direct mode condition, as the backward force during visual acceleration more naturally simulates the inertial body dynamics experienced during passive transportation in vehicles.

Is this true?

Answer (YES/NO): NO